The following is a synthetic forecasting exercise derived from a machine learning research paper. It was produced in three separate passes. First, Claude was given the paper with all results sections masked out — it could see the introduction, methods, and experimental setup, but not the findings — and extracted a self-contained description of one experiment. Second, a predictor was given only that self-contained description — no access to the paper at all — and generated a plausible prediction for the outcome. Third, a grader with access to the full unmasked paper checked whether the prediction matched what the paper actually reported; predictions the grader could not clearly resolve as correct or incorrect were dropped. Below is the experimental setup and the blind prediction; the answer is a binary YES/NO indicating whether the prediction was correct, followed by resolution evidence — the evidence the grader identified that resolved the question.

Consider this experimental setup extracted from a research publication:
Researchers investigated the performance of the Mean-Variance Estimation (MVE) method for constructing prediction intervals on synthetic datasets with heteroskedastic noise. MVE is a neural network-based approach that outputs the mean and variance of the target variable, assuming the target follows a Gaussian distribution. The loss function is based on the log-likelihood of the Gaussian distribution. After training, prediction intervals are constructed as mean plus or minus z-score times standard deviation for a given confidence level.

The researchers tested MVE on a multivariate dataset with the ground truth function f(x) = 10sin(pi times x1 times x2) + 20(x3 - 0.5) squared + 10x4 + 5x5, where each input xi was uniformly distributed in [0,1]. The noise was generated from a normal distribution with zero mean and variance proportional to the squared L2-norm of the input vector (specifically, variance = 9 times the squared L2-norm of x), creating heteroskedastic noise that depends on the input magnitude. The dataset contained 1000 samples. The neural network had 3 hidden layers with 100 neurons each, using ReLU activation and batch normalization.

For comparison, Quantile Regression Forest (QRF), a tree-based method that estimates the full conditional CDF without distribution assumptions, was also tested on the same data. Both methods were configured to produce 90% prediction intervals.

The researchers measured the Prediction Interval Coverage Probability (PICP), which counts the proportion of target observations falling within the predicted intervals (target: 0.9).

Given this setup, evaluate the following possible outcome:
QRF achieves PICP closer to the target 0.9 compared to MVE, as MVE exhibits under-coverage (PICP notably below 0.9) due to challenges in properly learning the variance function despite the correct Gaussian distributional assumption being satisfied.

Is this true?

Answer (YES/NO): YES